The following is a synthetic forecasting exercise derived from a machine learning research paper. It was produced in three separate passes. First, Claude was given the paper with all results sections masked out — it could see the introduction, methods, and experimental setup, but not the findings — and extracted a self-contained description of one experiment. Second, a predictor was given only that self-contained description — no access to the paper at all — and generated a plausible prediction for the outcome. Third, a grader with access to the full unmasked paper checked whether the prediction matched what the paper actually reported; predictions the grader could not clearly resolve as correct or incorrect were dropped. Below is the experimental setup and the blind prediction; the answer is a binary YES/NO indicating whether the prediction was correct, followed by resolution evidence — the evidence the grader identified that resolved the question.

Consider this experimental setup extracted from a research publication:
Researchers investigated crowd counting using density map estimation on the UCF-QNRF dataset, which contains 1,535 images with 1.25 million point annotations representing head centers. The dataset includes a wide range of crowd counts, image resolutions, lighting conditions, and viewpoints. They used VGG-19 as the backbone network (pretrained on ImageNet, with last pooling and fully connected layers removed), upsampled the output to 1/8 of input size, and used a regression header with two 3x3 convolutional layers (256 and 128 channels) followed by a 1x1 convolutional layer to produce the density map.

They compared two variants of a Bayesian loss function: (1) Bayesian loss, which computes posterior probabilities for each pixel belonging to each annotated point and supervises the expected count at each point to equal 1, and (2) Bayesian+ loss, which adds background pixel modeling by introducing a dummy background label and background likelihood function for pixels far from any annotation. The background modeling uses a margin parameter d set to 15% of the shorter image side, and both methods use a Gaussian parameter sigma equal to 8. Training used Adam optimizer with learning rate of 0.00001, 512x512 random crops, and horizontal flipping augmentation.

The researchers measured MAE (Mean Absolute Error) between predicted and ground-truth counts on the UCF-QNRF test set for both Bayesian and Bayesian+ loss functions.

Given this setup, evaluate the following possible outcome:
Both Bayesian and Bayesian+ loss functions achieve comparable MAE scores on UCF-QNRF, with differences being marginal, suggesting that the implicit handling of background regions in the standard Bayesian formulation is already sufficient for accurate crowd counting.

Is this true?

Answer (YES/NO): NO